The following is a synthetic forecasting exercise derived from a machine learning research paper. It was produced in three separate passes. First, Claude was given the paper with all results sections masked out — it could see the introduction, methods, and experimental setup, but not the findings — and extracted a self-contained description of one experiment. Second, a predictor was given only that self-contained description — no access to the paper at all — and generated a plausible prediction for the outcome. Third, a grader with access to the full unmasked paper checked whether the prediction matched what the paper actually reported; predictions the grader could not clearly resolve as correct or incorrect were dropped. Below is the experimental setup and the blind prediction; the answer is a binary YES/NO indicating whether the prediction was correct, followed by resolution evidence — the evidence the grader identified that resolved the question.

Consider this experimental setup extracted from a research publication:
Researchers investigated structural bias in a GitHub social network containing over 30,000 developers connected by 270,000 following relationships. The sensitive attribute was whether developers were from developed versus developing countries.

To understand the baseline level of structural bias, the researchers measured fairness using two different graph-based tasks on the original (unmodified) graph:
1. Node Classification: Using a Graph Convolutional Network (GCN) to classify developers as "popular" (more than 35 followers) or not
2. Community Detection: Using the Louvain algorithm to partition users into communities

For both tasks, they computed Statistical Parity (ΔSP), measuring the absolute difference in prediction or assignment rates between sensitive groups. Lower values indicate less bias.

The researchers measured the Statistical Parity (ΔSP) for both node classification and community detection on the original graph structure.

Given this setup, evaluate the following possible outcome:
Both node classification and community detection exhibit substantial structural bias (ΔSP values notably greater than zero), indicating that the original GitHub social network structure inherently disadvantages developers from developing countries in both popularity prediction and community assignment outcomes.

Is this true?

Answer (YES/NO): YES